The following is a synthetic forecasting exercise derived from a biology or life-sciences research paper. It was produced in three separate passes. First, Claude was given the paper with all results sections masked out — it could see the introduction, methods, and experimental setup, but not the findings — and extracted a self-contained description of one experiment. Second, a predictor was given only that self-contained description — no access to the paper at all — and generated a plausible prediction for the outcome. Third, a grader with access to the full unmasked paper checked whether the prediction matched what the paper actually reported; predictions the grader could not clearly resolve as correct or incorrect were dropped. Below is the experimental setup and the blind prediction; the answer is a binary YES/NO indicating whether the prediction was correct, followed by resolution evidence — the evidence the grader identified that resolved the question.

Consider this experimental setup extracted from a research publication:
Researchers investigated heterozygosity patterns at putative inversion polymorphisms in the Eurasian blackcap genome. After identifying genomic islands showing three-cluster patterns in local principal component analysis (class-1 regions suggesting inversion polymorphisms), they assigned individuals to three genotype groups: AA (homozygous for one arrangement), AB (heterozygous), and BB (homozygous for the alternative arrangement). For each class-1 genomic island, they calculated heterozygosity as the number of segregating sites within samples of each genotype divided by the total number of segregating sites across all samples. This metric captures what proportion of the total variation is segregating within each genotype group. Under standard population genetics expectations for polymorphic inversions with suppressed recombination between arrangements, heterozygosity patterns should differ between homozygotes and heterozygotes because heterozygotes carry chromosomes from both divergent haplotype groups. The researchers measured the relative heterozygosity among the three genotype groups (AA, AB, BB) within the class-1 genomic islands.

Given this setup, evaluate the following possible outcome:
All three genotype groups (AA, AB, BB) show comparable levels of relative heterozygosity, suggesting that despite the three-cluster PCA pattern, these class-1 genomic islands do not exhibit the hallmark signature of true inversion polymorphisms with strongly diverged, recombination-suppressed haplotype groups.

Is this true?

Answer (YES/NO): NO